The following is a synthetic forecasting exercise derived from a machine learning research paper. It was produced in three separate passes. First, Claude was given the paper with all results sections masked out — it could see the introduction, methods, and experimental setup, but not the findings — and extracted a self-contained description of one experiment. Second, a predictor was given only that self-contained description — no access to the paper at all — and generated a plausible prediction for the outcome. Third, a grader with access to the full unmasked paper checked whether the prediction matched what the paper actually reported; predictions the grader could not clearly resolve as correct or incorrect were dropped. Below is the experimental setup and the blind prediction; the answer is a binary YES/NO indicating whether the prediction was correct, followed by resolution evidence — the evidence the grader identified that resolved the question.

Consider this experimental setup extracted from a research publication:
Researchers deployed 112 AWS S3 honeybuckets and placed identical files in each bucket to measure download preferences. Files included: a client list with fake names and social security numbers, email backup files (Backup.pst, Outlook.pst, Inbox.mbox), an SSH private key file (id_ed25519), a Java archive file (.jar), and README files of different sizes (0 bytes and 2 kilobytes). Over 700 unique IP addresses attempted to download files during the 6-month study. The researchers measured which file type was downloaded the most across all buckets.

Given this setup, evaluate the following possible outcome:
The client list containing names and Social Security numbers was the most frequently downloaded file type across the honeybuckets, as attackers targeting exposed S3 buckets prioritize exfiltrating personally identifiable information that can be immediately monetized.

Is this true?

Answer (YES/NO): YES